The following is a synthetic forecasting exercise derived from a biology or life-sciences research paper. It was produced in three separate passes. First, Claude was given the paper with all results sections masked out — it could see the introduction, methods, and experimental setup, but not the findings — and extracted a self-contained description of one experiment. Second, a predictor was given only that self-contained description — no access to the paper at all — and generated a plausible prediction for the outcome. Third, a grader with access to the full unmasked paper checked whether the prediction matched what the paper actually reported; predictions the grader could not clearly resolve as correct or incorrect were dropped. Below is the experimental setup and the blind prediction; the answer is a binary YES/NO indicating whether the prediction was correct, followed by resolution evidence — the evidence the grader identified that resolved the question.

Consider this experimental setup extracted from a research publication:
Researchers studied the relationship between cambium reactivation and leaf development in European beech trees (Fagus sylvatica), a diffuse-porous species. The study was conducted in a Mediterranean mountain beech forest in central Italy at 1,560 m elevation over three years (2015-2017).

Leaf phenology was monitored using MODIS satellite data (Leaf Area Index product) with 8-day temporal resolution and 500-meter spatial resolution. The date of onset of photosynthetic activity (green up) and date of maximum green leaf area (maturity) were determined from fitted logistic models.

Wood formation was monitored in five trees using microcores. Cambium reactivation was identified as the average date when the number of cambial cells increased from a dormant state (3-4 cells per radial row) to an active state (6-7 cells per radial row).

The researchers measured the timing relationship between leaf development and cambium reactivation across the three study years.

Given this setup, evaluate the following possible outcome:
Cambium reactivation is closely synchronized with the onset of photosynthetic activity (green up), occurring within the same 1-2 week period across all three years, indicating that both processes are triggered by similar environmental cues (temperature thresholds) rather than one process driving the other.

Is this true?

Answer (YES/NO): NO